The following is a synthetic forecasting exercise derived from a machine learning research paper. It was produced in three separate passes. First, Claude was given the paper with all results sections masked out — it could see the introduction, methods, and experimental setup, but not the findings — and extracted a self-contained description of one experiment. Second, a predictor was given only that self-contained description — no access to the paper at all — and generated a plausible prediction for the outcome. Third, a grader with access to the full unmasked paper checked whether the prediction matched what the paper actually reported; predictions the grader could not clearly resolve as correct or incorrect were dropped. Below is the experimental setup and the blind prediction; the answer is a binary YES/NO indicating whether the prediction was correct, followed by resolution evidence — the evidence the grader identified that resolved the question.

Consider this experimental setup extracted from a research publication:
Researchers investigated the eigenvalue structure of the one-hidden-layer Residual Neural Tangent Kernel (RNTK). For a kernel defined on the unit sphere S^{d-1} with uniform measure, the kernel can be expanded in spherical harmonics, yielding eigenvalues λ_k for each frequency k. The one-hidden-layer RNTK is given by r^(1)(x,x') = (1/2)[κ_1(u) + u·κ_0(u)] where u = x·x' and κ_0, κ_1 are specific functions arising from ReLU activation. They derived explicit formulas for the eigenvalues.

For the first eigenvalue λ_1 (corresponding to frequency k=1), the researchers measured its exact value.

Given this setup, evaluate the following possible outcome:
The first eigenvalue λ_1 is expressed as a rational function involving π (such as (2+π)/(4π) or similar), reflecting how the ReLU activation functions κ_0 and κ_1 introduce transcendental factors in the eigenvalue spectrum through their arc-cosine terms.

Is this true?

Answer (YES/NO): NO